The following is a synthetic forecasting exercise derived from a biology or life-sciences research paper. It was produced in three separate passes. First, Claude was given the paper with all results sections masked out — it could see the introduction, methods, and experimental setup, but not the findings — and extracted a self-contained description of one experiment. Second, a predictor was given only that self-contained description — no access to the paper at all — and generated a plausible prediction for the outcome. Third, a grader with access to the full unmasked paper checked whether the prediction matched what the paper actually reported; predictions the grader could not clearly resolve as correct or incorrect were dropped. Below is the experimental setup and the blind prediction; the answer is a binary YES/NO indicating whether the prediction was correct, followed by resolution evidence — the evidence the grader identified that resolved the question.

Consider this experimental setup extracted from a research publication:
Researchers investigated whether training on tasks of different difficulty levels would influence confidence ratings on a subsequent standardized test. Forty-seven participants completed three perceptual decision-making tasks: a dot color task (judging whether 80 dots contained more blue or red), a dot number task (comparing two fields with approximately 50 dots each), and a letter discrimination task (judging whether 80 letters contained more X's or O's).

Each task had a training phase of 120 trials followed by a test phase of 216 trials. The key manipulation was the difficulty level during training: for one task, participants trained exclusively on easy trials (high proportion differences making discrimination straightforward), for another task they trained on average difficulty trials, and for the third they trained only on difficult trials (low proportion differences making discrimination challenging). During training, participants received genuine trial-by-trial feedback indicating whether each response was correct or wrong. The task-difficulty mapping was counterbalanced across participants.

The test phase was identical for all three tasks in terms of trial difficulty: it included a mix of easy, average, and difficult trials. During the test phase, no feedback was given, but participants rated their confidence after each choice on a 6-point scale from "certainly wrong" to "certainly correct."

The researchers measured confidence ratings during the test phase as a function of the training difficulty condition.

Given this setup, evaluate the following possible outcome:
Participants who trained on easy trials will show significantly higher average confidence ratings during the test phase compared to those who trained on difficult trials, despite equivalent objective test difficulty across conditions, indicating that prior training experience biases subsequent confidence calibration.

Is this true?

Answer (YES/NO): YES